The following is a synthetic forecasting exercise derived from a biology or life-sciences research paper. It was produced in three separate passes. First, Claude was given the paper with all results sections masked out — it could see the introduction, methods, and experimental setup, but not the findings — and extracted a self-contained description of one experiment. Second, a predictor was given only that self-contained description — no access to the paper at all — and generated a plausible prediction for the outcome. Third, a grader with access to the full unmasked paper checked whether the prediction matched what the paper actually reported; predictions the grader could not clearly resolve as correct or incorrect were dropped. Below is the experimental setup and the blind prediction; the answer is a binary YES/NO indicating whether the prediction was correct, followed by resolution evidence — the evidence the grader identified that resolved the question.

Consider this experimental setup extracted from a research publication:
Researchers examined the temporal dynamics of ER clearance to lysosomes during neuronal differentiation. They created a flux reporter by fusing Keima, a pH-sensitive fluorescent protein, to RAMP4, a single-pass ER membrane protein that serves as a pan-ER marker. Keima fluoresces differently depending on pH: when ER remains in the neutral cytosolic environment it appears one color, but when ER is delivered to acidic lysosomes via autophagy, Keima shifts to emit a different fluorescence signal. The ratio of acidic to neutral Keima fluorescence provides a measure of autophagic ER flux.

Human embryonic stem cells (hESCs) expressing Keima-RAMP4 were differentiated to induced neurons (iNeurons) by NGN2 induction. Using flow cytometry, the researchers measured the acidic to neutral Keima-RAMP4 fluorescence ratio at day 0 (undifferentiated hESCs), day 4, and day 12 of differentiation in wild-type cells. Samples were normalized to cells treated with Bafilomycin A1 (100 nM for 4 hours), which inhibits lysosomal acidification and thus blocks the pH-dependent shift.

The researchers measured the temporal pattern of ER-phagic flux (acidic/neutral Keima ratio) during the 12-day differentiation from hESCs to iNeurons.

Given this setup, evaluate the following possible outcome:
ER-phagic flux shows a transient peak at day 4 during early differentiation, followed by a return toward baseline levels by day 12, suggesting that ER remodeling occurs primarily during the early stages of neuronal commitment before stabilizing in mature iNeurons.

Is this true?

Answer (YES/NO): NO